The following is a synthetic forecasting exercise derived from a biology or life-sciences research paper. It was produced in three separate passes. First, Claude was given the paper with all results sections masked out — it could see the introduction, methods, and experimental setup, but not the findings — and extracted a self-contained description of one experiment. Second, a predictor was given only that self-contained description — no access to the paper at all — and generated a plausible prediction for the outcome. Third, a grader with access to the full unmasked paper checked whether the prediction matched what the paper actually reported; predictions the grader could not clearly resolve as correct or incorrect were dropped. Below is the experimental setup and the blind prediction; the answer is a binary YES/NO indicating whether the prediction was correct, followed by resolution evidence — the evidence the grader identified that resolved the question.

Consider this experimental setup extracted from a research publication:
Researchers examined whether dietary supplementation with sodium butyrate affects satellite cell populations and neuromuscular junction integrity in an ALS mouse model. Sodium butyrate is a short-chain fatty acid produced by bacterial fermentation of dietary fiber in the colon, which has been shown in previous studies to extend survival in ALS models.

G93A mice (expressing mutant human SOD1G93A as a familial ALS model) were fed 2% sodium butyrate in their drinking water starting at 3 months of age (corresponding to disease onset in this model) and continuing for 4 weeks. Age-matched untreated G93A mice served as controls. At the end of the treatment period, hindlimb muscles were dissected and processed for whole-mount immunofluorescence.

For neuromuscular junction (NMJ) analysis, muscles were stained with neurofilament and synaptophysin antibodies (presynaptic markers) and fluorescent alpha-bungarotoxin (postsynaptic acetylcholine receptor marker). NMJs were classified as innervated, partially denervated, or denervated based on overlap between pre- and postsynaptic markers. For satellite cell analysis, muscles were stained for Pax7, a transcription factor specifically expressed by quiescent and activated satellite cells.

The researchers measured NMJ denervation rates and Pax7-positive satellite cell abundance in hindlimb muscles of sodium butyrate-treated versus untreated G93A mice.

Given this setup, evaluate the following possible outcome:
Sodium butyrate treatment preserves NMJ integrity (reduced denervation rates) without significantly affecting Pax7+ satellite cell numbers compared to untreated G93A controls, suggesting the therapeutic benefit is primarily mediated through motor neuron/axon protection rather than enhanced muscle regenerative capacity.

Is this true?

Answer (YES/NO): NO